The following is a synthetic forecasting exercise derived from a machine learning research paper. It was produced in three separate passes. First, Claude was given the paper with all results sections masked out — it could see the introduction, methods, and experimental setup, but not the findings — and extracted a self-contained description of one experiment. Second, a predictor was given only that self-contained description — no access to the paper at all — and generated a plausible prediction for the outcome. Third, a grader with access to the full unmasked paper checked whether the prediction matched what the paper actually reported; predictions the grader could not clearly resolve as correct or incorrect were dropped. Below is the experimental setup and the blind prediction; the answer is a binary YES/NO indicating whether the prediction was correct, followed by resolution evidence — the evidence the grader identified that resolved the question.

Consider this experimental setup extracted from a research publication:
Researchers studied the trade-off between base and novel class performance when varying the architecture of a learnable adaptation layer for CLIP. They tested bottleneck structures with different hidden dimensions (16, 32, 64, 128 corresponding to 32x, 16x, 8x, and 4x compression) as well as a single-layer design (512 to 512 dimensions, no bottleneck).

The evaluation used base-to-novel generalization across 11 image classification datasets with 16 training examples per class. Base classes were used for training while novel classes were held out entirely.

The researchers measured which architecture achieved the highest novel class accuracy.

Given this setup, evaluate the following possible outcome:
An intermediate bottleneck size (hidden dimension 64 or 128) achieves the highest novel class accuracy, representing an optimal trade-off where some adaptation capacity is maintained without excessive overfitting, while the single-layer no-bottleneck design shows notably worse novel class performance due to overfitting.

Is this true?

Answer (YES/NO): NO